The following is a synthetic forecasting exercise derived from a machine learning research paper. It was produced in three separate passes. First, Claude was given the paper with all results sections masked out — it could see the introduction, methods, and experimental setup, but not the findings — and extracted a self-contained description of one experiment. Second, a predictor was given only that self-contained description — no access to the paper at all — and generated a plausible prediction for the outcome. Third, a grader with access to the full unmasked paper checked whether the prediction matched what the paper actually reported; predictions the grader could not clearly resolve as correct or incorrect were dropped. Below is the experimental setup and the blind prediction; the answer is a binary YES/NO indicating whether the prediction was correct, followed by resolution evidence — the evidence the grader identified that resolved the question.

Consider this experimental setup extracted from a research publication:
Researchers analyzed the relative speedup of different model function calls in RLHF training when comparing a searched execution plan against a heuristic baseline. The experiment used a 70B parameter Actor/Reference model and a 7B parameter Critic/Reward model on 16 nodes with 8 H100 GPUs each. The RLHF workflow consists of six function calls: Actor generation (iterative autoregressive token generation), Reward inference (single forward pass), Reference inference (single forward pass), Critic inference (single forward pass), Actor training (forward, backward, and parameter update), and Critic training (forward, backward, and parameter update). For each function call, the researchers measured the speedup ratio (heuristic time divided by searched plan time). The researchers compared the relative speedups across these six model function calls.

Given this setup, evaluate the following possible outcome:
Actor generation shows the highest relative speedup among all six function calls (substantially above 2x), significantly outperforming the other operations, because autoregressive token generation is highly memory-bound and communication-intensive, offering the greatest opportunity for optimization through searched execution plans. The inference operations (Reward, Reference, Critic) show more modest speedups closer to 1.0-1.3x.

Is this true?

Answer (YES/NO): NO